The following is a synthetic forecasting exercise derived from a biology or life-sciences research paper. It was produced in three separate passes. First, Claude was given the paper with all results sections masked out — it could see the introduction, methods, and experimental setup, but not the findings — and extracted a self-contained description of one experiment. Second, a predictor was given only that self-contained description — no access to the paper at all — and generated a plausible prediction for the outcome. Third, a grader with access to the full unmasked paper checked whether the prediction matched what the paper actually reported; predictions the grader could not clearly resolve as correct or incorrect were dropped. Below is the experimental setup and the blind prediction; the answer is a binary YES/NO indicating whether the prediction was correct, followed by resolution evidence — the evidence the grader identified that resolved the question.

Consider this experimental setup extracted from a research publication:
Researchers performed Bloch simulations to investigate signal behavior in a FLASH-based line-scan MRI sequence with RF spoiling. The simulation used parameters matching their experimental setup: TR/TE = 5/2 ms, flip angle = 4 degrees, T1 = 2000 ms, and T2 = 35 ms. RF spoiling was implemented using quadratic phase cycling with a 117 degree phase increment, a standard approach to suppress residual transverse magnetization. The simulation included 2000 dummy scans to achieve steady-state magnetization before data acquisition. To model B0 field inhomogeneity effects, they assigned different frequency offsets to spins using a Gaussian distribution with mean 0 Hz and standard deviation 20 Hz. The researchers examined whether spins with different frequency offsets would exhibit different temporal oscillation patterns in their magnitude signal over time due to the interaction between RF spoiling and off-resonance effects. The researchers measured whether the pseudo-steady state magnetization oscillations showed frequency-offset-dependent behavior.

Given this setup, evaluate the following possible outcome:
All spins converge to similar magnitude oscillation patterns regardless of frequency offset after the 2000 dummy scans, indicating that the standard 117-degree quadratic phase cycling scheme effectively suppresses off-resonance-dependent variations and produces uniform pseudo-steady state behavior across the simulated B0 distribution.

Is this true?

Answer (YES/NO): NO